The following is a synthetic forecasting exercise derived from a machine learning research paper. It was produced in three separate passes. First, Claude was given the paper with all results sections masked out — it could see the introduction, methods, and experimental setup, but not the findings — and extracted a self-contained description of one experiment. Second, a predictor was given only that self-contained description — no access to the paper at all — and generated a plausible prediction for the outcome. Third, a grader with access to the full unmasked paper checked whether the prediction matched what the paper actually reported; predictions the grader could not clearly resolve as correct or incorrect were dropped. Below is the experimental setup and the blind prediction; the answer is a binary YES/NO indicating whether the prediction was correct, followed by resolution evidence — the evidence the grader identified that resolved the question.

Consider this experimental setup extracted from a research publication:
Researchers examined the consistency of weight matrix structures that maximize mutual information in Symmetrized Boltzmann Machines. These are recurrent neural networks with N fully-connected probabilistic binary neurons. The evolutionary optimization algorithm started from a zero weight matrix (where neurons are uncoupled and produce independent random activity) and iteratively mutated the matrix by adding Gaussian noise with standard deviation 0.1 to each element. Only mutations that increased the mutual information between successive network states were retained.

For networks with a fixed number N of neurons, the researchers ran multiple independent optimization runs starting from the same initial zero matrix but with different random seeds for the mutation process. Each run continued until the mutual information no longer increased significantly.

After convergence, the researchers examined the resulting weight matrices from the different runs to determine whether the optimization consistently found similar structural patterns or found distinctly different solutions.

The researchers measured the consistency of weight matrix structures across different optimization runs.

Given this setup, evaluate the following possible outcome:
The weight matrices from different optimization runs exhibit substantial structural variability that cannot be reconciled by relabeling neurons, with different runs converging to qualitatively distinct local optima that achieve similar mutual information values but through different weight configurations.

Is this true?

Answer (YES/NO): NO